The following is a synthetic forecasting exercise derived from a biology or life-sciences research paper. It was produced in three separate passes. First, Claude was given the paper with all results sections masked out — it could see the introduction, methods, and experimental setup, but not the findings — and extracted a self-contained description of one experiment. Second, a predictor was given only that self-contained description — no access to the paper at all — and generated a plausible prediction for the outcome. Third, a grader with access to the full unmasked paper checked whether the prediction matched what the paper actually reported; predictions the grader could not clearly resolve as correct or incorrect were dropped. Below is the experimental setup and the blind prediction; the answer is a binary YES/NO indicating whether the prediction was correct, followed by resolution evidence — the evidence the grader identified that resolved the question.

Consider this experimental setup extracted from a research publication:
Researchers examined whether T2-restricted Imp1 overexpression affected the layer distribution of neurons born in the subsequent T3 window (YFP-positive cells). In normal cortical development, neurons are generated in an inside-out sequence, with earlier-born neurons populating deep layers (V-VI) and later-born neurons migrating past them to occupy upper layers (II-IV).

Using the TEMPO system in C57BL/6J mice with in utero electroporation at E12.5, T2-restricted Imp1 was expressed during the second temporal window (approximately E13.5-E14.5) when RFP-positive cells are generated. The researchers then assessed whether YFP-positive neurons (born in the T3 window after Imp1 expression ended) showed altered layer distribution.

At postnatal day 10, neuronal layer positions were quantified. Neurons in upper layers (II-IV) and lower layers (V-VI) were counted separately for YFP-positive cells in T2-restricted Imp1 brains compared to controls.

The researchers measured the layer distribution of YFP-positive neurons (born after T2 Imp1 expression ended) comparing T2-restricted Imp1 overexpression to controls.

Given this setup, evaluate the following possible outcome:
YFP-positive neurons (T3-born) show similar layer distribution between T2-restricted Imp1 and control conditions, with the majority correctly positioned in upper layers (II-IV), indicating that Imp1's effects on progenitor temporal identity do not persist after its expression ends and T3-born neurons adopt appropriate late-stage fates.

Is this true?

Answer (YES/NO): YES